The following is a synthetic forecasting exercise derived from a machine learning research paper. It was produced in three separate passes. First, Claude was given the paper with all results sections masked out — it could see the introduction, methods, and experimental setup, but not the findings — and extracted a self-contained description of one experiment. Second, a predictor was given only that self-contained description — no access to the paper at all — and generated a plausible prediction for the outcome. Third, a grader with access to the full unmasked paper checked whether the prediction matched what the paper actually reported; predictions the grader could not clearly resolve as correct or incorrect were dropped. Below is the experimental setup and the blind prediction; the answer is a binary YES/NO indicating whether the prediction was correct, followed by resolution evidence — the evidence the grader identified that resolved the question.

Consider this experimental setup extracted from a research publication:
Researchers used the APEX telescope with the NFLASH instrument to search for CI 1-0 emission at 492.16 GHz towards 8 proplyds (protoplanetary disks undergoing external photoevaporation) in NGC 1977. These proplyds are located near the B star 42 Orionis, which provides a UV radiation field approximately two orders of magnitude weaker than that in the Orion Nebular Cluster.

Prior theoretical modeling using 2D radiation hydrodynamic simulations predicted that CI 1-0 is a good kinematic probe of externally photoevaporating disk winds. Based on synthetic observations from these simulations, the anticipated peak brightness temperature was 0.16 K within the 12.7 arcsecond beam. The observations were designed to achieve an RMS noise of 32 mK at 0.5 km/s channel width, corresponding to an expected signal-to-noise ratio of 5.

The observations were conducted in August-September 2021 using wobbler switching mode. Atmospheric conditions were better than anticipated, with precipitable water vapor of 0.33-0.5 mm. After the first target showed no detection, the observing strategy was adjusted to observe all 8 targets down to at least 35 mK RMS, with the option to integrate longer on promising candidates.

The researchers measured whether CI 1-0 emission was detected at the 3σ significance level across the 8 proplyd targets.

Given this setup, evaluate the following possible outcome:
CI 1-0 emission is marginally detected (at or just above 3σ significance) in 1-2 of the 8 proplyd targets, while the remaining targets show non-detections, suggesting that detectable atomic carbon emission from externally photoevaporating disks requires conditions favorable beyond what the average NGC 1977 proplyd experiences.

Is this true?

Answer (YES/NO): NO